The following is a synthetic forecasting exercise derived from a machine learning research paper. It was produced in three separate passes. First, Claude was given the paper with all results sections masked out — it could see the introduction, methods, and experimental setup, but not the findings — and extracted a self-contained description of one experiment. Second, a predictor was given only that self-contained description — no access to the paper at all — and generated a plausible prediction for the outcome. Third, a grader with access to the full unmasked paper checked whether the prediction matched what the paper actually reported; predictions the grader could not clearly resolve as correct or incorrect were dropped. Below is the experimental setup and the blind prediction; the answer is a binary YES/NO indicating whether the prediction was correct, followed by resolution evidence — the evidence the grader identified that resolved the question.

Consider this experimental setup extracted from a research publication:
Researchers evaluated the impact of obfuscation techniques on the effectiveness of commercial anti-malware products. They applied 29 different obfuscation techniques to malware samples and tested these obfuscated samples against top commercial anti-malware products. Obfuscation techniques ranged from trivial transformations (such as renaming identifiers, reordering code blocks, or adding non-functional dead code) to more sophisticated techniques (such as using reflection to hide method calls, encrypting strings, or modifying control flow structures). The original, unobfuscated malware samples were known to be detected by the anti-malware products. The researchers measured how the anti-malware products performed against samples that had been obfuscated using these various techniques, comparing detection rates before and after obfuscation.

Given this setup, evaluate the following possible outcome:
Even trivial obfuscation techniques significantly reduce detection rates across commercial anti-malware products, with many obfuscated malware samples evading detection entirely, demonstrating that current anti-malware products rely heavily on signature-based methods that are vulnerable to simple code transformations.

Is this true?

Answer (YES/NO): YES